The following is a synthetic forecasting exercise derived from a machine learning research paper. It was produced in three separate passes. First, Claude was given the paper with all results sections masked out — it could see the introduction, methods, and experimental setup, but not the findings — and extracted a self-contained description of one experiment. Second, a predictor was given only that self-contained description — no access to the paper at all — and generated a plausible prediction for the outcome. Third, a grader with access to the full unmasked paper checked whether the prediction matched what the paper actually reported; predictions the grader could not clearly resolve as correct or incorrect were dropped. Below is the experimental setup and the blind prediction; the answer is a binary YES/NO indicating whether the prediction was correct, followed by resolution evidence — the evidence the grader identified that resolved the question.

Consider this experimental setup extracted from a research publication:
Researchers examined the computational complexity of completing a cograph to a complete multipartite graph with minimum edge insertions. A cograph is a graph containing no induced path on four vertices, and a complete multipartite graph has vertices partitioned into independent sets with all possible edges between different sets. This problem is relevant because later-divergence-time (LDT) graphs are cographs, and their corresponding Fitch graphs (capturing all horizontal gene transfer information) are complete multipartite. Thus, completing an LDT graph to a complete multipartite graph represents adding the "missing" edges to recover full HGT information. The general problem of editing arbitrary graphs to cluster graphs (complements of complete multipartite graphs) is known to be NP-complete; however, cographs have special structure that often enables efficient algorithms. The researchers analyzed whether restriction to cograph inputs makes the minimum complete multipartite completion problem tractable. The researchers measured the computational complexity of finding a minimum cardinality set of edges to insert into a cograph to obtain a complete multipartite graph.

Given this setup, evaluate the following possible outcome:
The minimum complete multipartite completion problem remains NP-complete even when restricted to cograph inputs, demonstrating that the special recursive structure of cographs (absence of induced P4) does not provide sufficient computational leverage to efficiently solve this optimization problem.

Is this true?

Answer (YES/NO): NO